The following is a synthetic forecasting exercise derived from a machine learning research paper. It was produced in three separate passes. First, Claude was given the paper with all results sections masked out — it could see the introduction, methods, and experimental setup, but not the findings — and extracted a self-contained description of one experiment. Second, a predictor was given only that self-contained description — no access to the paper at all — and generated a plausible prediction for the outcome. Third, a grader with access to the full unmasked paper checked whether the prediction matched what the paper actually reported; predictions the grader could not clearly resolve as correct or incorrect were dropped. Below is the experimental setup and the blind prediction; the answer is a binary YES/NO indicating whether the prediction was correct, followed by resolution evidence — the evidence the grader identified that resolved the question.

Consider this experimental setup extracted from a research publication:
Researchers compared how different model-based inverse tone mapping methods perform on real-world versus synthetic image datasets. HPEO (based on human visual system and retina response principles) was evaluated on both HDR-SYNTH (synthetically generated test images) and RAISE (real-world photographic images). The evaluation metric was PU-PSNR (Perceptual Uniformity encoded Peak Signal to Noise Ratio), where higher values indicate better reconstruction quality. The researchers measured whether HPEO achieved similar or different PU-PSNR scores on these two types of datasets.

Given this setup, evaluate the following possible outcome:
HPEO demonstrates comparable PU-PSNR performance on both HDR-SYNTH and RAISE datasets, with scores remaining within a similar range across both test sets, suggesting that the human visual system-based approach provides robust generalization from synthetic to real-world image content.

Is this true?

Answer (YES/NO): NO